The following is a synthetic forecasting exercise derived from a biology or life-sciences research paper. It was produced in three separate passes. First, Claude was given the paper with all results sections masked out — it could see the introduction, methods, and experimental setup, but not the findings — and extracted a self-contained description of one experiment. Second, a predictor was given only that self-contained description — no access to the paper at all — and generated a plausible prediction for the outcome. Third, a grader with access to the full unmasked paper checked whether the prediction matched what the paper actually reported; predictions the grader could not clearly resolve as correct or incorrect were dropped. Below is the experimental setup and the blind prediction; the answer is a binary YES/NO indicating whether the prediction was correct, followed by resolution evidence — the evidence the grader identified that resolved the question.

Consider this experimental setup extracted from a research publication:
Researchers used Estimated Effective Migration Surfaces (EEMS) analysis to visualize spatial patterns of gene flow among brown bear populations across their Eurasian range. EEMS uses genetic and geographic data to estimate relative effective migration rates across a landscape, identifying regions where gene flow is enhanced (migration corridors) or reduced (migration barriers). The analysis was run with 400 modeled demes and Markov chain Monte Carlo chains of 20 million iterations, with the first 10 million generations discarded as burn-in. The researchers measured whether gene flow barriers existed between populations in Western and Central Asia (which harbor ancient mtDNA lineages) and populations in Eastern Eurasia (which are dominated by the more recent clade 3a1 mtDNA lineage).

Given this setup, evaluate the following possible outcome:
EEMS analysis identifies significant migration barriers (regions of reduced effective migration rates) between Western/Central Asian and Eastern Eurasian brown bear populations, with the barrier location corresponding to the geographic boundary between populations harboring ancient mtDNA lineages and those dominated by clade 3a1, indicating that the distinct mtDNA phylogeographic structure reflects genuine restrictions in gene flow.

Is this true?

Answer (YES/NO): YES